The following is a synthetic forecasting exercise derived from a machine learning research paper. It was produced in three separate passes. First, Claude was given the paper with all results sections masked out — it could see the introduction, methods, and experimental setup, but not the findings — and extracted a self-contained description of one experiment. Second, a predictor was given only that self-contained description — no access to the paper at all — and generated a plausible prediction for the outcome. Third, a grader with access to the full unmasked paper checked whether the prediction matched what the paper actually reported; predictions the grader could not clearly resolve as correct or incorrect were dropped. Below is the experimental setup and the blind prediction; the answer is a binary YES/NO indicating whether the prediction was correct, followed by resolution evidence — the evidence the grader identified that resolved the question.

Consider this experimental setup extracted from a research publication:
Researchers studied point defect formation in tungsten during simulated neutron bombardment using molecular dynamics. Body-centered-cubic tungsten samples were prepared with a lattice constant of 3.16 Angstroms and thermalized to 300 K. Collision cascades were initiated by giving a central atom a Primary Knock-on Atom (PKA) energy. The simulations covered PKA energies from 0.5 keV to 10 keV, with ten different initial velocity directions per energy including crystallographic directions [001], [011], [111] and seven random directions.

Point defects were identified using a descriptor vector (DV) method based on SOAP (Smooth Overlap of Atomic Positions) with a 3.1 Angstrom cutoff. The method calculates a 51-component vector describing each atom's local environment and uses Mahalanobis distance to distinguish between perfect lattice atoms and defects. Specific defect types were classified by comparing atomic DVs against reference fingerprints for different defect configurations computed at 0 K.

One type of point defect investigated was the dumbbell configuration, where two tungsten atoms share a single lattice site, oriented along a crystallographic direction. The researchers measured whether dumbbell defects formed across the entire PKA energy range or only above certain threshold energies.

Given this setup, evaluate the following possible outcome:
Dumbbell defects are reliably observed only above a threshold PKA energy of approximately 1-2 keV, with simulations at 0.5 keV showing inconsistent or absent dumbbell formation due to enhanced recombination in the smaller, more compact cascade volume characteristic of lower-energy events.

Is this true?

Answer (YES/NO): NO